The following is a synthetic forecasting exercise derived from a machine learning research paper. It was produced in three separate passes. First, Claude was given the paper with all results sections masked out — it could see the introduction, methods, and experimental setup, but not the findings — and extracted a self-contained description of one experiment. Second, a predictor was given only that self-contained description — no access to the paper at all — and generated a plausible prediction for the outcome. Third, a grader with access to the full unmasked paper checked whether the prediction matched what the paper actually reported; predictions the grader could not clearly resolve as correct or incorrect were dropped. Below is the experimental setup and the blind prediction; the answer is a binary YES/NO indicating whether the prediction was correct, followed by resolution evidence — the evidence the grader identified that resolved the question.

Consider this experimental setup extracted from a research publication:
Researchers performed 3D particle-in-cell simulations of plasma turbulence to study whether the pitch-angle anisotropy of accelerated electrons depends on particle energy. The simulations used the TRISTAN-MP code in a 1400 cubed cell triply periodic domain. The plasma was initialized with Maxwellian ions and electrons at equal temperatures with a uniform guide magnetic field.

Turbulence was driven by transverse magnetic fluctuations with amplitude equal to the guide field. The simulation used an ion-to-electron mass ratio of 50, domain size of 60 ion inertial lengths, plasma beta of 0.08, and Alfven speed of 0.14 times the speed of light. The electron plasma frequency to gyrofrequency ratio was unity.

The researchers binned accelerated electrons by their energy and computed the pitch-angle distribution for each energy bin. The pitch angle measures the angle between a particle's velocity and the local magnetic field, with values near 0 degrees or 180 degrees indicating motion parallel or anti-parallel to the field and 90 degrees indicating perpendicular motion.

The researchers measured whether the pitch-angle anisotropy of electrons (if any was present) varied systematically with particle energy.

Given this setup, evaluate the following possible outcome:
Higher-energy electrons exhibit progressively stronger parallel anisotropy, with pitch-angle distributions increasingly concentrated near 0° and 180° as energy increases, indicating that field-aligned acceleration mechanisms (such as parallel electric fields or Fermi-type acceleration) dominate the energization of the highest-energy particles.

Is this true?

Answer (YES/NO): NO